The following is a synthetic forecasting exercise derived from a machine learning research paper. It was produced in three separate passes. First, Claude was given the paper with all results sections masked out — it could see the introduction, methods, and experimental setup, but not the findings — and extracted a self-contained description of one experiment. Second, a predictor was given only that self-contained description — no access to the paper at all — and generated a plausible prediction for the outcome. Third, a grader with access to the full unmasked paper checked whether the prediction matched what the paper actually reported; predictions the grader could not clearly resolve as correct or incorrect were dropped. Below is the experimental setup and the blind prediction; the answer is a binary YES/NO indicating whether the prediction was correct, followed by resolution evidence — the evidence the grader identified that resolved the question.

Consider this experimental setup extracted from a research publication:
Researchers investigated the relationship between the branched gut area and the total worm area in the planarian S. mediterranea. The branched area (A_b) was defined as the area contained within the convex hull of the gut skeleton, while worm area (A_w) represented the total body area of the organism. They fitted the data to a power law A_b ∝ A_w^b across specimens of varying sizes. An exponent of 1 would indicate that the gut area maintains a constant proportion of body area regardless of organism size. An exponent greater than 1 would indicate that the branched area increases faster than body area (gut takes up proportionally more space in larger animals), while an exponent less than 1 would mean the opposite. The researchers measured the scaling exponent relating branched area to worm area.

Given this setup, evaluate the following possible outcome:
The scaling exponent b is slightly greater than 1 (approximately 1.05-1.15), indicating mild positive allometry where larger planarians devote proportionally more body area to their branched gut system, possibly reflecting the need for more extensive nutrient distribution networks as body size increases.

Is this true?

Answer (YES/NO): YES